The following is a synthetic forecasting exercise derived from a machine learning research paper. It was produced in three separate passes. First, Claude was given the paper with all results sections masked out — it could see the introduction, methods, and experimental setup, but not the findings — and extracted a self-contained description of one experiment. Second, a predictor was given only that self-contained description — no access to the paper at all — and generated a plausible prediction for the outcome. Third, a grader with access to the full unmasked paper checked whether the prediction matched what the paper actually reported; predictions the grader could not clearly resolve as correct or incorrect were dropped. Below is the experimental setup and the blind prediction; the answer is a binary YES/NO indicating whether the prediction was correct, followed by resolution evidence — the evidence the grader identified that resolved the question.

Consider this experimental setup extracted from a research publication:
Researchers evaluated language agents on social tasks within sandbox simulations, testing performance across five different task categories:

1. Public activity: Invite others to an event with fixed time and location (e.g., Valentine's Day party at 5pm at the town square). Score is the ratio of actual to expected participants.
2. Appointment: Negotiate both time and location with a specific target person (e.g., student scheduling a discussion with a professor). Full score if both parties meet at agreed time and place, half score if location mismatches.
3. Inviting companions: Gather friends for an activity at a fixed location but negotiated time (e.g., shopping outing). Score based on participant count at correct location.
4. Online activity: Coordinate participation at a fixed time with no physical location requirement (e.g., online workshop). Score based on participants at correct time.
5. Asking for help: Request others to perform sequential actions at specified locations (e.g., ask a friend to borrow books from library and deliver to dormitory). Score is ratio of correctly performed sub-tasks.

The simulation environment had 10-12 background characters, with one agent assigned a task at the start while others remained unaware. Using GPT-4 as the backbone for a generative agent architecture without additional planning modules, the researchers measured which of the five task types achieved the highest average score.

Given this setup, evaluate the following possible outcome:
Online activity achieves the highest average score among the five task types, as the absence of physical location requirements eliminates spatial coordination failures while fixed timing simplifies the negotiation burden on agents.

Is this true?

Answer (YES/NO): YES